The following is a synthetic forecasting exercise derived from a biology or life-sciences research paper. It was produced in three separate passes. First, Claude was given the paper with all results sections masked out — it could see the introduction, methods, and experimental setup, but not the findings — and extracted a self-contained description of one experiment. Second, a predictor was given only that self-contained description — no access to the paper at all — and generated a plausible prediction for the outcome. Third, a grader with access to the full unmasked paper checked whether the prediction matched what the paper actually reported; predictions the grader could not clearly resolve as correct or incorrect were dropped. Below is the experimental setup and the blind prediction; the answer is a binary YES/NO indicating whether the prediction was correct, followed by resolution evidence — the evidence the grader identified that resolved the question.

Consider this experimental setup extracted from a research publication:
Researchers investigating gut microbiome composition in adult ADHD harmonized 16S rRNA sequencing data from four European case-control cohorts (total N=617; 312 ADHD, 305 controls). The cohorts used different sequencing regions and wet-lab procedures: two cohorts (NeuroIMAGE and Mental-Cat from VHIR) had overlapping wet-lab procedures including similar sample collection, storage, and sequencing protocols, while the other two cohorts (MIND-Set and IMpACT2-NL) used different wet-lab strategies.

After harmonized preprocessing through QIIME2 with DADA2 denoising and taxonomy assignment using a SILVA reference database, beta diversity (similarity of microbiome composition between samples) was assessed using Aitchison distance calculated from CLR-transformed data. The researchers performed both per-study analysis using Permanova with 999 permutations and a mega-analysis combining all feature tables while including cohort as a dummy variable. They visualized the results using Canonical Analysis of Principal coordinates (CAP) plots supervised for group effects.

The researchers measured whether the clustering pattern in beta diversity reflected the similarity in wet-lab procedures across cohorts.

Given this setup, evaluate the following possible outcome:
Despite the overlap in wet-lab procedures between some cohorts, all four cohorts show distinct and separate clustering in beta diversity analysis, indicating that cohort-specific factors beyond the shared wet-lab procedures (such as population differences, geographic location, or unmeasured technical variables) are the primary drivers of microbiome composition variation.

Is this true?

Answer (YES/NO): NO